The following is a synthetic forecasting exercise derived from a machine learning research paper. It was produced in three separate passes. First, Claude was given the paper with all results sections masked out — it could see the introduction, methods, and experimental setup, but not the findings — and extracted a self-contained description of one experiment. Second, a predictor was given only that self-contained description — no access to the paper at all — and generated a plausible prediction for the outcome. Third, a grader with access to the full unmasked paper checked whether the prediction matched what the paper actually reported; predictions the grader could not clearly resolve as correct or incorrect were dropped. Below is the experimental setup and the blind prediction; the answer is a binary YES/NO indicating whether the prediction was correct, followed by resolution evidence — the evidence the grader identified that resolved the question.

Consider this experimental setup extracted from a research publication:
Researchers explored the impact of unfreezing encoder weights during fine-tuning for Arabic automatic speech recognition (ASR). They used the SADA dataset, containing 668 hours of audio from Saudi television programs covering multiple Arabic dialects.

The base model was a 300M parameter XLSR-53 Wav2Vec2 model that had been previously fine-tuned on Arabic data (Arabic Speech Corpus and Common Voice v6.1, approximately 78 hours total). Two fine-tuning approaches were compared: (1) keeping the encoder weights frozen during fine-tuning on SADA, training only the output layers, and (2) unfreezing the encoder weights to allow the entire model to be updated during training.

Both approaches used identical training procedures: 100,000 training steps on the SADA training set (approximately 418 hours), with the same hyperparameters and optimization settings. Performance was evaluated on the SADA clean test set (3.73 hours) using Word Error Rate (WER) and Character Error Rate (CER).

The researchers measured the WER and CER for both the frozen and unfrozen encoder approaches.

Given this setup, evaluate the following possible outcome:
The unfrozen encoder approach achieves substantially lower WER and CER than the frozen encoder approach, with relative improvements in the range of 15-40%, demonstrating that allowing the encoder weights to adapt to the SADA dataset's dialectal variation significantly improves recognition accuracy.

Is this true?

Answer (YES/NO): NO